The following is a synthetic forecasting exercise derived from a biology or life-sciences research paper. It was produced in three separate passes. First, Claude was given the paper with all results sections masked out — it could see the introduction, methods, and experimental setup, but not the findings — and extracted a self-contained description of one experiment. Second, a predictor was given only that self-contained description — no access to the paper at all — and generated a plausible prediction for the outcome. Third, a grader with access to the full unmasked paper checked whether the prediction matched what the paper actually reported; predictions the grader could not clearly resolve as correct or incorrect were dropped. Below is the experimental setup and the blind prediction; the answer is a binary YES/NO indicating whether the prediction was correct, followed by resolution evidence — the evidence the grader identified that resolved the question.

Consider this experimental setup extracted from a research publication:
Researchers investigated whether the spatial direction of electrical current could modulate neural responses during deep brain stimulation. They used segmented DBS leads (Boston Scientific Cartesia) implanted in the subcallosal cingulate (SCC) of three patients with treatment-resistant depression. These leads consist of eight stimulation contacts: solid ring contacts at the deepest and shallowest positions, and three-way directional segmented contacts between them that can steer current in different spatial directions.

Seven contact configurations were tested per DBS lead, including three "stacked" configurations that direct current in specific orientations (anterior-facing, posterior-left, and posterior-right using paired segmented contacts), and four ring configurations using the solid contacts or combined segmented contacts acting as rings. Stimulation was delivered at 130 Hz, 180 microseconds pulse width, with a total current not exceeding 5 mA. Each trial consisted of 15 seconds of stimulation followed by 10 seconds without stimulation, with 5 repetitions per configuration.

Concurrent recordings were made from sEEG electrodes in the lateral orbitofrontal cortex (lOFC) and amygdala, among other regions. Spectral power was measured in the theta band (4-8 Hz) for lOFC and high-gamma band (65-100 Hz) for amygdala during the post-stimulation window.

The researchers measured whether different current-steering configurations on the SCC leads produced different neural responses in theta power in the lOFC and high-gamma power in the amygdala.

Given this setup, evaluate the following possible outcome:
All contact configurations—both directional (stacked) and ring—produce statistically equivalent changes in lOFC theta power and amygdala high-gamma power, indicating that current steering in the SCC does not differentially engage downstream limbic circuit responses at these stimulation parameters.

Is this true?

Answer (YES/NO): NO